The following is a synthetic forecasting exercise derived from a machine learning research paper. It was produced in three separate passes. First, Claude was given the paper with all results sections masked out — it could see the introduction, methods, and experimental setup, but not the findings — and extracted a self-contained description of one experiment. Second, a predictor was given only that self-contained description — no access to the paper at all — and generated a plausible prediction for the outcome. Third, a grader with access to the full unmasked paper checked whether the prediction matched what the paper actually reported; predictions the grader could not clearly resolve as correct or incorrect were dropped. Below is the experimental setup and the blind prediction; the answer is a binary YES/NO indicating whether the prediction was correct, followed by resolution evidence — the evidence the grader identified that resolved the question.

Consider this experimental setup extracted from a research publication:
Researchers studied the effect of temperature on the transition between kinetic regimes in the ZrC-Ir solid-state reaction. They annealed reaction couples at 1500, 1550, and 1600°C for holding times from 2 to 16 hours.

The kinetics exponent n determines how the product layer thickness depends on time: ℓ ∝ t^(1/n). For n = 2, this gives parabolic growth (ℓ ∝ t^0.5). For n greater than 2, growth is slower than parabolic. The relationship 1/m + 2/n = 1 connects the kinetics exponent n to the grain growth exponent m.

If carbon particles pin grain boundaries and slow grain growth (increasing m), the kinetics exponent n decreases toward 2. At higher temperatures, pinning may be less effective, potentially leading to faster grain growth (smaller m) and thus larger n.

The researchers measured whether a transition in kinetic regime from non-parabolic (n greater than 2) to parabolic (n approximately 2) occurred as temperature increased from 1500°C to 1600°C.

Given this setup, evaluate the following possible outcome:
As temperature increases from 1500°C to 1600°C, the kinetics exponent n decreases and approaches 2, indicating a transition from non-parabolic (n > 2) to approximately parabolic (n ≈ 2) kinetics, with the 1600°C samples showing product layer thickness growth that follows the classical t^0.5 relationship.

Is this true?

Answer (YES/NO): NO